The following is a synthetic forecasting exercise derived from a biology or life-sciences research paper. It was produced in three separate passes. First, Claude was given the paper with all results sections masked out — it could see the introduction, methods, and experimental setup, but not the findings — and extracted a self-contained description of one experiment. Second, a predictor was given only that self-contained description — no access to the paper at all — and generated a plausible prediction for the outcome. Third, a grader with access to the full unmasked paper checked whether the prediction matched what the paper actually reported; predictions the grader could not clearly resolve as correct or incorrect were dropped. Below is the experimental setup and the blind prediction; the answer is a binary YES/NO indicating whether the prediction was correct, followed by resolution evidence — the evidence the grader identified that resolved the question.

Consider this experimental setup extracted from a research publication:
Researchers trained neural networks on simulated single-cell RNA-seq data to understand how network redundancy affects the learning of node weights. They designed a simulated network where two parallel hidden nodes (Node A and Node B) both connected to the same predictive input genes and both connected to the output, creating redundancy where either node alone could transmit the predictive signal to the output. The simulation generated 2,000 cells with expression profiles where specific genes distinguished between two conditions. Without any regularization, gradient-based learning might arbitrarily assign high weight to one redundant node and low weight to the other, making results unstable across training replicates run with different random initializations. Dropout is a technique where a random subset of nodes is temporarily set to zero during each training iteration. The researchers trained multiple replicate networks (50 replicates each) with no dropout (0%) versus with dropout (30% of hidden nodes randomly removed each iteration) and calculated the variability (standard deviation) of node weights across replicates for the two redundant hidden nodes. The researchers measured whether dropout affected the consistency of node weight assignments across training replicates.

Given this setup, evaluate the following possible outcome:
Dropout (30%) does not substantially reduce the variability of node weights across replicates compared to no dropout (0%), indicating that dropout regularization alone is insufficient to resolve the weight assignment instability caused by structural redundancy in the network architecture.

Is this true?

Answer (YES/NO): NO